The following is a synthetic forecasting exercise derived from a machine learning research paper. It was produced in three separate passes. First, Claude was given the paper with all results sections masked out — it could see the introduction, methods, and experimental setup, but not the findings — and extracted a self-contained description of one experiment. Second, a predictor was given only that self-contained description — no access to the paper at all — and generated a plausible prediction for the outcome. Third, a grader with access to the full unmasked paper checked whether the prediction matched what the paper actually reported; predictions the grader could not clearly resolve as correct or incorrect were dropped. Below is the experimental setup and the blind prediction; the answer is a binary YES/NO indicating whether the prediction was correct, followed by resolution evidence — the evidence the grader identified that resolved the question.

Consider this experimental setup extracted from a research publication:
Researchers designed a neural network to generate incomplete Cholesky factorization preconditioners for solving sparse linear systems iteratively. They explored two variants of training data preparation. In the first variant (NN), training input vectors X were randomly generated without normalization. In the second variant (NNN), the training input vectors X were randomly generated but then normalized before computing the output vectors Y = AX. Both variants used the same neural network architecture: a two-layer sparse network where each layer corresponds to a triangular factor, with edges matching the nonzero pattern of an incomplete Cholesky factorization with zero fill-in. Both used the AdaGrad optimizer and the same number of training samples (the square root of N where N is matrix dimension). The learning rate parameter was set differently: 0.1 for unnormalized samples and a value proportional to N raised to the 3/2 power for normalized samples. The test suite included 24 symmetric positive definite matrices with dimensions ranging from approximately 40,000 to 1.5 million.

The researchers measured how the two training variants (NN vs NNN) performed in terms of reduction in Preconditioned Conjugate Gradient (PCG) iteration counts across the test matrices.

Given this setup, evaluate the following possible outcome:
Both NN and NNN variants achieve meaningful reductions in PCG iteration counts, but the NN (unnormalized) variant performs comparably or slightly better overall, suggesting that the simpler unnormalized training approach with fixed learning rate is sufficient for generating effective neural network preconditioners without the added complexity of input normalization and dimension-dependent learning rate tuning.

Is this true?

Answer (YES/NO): YES